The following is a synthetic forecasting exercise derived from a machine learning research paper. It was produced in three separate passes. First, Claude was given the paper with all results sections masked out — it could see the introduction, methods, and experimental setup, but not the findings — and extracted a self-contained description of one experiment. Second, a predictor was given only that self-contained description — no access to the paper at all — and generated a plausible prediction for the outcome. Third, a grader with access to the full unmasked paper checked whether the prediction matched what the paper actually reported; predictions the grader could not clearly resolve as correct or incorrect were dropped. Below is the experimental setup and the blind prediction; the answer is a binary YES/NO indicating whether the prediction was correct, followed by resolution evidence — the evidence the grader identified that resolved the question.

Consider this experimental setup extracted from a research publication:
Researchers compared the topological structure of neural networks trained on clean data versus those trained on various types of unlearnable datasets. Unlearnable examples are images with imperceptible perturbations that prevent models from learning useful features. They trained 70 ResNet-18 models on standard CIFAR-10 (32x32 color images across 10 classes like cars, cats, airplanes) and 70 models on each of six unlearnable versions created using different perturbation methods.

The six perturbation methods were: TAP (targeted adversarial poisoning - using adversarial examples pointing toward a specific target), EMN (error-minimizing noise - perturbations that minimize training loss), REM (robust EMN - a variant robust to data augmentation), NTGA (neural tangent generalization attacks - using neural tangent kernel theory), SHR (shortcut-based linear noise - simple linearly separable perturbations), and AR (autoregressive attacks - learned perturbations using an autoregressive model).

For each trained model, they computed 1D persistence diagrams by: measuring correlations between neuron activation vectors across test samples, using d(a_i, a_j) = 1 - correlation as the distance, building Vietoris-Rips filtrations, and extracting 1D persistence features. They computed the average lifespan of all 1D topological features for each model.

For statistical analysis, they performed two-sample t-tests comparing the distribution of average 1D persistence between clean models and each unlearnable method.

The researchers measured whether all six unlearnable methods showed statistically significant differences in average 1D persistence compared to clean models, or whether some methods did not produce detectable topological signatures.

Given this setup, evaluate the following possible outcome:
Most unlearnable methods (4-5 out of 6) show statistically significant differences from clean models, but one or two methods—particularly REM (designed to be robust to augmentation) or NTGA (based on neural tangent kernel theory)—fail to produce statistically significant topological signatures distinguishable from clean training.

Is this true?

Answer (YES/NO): NO